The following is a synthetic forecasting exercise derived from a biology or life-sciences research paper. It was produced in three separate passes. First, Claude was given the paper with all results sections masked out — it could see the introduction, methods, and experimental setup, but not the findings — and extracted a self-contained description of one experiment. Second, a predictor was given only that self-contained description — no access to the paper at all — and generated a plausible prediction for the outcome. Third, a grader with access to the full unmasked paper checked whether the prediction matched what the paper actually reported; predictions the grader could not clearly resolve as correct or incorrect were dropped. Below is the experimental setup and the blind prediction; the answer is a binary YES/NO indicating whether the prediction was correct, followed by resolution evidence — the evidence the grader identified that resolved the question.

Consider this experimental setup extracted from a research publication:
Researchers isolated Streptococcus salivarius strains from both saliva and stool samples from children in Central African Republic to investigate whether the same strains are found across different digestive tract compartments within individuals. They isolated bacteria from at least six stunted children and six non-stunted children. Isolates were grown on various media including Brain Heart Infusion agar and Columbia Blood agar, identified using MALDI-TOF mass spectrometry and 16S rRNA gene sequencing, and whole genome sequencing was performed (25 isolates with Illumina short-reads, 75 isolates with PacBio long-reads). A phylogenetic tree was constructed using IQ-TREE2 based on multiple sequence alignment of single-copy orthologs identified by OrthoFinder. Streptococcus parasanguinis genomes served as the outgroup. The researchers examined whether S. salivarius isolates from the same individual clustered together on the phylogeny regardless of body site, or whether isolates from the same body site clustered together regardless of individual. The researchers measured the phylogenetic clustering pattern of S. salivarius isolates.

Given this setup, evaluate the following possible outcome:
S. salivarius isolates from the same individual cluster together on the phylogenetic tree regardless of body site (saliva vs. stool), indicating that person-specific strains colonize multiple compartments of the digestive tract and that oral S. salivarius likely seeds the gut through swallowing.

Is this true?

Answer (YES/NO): YES